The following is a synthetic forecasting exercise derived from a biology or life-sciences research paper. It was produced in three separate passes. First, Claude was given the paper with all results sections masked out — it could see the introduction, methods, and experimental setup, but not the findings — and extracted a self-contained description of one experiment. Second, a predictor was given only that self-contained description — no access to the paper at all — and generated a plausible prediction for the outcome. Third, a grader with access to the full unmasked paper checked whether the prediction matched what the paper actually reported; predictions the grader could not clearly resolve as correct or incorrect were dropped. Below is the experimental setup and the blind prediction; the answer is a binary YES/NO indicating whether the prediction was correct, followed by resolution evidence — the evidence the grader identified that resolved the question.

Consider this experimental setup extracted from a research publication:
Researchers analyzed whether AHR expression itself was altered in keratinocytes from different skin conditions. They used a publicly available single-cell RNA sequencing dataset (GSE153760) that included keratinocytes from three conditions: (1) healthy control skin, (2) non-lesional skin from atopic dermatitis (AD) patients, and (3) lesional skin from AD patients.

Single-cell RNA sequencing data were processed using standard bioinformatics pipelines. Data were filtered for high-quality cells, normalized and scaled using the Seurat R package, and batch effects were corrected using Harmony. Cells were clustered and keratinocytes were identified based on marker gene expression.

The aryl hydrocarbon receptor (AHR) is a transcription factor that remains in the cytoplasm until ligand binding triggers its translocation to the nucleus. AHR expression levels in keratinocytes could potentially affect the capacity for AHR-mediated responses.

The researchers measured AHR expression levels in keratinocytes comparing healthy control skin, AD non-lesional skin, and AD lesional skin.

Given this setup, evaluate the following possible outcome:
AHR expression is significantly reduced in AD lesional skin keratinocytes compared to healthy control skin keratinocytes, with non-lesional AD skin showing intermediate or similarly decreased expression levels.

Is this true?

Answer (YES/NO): NO